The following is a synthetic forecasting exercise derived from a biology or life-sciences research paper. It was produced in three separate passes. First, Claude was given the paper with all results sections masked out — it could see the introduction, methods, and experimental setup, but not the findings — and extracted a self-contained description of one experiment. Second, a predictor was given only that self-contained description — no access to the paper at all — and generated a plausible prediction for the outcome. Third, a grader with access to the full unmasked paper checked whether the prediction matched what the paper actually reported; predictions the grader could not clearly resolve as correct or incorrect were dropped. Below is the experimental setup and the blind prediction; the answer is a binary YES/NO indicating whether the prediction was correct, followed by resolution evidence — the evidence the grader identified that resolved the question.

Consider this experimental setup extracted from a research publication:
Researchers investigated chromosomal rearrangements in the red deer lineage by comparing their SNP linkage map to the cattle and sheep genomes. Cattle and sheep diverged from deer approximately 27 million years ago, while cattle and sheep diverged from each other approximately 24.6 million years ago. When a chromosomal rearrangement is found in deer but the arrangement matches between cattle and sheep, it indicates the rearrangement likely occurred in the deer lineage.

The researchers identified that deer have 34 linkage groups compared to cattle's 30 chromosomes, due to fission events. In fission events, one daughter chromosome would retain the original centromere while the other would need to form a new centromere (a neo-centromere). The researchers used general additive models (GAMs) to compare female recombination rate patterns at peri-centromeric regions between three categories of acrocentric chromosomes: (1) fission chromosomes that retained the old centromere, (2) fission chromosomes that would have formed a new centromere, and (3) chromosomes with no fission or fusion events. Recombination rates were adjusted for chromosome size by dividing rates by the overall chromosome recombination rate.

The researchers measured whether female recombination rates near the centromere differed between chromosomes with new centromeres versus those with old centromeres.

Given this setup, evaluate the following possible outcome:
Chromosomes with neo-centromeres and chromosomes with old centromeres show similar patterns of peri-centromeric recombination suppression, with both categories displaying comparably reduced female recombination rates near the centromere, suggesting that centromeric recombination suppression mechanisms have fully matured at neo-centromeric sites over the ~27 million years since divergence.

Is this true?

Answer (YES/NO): NO